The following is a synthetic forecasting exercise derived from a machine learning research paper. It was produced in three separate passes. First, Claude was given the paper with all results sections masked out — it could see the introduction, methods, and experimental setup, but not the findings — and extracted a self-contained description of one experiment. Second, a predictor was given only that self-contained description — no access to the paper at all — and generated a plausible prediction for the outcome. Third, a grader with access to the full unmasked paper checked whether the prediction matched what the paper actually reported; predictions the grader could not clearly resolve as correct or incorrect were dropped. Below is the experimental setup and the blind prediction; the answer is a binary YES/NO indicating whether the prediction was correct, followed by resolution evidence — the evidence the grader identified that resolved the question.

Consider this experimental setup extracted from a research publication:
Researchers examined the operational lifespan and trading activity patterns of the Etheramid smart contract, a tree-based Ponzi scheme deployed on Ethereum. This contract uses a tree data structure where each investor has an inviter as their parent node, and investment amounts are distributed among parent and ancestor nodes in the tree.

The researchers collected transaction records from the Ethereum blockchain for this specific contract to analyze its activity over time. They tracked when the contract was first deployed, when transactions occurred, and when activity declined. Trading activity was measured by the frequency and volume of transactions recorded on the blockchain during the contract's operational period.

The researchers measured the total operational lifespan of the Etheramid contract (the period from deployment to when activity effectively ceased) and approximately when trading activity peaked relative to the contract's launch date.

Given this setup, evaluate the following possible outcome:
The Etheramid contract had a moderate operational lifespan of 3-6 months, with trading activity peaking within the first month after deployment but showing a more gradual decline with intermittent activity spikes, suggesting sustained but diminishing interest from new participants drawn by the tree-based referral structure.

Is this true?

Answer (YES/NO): NO